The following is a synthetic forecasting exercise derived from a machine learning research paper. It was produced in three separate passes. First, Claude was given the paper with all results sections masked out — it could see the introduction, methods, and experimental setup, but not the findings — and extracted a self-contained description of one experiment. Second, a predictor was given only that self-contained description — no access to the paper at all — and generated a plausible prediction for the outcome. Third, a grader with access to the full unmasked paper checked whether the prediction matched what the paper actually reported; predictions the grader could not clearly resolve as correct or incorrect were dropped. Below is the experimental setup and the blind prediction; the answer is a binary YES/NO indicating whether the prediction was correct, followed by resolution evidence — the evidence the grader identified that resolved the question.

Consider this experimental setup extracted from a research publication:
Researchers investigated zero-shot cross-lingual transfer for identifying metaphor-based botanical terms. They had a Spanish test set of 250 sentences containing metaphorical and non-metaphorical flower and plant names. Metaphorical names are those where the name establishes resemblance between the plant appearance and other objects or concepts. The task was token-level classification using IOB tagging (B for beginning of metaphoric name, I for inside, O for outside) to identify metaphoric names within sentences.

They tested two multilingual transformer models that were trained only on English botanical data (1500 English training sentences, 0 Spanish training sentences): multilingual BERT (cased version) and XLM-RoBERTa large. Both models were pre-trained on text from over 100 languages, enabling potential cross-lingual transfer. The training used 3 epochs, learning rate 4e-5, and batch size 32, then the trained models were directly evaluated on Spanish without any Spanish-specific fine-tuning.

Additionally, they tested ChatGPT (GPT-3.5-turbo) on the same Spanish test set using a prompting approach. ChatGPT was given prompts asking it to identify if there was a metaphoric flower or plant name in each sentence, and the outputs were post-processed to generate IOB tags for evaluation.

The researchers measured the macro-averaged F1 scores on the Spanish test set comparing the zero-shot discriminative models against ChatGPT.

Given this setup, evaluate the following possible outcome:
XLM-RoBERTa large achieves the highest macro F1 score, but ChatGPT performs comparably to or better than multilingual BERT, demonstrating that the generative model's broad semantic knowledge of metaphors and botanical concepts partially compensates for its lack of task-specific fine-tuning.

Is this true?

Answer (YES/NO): NO